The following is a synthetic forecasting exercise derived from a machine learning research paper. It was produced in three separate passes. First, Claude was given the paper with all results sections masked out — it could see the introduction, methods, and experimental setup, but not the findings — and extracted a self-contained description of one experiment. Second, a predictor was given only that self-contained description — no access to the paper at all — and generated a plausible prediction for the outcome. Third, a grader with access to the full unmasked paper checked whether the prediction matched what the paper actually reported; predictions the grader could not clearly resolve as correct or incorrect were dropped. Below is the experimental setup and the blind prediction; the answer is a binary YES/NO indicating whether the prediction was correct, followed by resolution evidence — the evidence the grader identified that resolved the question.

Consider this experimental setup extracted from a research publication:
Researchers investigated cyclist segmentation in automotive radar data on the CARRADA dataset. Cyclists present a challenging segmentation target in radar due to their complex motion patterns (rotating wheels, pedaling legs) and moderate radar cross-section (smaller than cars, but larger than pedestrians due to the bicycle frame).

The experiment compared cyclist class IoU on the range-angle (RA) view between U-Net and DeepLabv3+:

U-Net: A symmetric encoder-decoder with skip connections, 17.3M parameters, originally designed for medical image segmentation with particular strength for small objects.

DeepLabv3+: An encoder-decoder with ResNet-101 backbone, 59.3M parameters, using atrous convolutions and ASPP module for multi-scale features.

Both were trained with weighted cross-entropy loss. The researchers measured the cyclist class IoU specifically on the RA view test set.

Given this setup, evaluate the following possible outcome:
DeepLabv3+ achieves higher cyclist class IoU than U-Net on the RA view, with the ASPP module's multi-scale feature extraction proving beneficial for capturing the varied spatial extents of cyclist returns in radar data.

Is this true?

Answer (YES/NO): NO